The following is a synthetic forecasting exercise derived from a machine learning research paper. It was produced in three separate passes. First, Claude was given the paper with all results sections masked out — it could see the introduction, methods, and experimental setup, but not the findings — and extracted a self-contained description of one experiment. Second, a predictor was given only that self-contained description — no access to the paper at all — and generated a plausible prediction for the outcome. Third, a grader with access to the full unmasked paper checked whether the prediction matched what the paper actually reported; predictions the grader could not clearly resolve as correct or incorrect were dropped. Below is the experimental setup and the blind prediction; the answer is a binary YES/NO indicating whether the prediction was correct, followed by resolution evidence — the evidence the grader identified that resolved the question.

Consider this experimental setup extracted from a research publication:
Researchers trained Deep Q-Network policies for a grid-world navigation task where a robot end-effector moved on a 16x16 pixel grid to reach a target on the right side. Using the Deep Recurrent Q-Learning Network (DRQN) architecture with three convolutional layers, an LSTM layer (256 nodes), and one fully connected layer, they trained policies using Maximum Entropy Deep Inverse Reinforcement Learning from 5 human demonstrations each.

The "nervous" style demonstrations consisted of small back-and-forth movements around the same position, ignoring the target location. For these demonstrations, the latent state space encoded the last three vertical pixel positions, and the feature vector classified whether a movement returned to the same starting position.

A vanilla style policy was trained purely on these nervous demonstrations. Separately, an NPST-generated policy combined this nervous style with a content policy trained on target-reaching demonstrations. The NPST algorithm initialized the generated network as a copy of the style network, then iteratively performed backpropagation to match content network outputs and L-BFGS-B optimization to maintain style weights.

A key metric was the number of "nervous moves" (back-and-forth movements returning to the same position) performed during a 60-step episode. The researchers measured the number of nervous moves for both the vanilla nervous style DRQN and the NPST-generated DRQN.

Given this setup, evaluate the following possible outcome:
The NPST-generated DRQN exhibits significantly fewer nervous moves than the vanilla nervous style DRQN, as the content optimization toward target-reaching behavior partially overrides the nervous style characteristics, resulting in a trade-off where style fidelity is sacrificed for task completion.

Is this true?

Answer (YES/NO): YES